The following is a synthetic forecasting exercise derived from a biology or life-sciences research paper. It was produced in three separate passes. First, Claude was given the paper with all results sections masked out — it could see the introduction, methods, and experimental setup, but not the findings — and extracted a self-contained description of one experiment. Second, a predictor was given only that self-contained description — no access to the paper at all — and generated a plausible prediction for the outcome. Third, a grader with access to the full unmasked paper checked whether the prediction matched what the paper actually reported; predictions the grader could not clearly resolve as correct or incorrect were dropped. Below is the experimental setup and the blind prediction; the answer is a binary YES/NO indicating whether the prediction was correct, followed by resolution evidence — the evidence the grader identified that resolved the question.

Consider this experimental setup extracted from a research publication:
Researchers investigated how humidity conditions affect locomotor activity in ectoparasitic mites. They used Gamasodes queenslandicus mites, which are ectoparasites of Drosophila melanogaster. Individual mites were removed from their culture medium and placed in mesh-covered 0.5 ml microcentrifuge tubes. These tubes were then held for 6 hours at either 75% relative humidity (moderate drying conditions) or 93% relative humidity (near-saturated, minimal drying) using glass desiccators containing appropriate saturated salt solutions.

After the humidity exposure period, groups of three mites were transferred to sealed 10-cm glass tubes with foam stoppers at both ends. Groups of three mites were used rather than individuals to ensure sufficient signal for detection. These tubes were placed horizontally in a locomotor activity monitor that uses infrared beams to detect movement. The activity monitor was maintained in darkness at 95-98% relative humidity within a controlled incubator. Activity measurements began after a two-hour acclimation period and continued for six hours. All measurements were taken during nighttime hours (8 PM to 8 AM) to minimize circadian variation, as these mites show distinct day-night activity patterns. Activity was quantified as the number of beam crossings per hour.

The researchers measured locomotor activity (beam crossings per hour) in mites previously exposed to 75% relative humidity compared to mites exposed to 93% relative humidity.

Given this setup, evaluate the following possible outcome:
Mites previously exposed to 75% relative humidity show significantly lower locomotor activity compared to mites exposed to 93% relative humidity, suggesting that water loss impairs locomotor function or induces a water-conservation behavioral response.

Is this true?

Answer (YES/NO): NO